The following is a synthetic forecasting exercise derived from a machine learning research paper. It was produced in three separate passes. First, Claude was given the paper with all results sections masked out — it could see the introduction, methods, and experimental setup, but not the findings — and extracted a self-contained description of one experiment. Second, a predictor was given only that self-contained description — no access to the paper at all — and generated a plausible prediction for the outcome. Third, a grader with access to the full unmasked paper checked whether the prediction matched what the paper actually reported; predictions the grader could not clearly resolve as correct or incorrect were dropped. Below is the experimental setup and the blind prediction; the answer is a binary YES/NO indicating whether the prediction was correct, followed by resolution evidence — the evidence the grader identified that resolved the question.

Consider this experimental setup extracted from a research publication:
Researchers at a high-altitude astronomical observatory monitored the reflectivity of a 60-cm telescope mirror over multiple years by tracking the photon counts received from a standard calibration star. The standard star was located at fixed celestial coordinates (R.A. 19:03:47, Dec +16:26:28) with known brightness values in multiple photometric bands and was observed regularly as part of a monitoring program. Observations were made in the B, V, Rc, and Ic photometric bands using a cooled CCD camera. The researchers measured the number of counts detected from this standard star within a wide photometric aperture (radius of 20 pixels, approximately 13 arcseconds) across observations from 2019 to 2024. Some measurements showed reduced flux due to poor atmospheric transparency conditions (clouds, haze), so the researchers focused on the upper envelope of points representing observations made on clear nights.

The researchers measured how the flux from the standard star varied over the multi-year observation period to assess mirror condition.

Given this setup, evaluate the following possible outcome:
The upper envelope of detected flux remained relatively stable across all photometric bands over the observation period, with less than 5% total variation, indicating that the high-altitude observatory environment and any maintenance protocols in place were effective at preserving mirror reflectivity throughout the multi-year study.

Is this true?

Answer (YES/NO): NO